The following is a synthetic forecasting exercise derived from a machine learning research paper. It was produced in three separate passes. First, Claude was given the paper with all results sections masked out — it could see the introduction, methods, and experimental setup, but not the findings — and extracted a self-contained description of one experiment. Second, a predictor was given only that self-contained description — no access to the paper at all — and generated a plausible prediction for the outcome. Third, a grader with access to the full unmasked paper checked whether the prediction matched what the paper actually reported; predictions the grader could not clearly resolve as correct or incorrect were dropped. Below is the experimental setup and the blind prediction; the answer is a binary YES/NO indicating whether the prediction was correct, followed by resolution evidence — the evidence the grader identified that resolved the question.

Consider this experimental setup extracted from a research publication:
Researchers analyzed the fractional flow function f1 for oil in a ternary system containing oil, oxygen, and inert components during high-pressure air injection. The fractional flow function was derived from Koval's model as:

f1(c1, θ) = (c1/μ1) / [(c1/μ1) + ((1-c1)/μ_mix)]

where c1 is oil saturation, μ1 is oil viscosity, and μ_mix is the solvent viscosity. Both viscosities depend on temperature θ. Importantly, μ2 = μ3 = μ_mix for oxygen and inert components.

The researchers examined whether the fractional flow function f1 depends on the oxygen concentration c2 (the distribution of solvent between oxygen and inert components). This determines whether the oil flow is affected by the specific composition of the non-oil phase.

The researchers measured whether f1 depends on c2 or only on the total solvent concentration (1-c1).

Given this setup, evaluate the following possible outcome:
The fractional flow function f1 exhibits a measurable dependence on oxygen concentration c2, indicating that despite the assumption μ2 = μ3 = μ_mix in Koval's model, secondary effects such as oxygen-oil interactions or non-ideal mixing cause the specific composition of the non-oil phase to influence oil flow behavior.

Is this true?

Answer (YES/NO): NO